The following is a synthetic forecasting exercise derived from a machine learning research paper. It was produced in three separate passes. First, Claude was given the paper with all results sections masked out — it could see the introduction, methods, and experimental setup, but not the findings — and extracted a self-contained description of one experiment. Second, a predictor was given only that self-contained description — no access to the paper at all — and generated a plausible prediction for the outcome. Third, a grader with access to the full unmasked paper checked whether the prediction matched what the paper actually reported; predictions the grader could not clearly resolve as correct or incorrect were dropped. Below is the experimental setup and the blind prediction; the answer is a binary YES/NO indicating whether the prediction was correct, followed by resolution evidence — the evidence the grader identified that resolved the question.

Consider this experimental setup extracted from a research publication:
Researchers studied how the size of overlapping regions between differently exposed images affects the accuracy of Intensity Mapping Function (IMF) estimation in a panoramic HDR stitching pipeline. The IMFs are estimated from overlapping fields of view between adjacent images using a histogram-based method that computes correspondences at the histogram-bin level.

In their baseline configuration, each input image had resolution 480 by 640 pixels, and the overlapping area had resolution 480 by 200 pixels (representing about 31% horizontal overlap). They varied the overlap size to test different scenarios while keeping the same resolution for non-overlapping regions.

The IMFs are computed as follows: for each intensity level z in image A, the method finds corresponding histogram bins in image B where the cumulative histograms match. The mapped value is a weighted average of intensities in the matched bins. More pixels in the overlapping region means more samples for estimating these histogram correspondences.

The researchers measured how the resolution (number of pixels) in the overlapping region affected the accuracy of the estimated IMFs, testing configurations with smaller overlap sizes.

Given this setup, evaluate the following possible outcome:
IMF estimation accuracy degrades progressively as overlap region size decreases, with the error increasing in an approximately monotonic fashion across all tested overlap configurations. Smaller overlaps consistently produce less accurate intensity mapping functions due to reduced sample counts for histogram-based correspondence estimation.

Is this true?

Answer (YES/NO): NO